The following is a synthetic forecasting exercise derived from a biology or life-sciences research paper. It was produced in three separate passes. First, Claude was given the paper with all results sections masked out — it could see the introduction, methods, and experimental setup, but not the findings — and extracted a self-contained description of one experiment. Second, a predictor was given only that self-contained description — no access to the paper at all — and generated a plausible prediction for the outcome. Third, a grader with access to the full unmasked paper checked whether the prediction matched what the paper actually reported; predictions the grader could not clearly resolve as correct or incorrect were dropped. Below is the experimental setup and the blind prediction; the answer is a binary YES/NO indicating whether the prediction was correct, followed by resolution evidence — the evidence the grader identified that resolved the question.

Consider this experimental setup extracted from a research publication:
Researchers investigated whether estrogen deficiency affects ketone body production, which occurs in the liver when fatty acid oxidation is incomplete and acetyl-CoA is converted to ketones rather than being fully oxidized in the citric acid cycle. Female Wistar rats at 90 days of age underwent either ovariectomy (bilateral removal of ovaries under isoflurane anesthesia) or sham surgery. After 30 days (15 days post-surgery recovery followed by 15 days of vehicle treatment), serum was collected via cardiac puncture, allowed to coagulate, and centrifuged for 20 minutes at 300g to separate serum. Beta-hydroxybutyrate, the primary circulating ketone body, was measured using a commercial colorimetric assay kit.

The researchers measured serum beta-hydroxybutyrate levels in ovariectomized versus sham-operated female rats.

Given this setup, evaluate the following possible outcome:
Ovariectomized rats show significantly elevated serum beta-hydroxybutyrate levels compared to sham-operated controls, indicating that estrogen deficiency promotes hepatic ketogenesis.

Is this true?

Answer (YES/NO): YES